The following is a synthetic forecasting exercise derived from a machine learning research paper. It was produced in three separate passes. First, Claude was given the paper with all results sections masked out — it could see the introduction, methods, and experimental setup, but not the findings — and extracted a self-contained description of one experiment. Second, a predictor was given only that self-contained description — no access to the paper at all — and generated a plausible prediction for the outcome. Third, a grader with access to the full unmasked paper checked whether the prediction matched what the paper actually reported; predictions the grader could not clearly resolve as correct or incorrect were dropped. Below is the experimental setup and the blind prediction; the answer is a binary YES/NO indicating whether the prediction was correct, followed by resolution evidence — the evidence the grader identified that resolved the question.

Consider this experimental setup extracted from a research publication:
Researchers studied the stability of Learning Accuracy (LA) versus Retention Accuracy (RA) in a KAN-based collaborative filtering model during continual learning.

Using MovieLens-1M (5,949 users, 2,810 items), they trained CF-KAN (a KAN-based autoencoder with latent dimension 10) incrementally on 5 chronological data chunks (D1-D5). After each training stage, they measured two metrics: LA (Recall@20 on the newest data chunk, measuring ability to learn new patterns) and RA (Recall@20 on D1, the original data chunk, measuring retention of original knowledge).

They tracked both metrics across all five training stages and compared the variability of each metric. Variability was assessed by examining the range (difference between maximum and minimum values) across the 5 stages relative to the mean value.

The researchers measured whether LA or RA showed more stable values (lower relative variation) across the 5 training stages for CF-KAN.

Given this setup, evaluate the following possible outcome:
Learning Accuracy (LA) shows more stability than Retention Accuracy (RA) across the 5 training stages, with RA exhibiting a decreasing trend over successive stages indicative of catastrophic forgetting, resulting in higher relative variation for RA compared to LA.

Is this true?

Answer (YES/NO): YES